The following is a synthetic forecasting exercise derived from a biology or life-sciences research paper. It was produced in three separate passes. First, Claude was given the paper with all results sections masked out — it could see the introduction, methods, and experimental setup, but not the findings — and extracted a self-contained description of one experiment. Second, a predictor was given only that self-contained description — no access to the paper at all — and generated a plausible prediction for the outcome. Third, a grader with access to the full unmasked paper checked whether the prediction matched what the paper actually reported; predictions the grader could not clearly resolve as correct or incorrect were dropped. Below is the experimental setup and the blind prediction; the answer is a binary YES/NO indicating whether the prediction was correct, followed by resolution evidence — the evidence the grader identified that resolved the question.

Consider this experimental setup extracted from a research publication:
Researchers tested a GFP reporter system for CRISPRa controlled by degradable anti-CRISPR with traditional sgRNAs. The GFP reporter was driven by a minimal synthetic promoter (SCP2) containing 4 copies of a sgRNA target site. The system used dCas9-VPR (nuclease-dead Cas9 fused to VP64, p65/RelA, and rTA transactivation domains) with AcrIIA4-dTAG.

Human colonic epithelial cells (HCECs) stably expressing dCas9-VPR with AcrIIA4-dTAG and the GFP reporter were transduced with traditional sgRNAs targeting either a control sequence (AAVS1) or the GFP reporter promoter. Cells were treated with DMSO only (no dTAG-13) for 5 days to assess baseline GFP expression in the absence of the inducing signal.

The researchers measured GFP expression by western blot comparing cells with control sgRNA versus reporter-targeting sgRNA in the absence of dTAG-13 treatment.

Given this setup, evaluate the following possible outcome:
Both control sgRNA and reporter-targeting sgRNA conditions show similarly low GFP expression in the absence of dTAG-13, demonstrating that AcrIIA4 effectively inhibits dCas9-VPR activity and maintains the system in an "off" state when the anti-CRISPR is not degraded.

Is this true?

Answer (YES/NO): NO